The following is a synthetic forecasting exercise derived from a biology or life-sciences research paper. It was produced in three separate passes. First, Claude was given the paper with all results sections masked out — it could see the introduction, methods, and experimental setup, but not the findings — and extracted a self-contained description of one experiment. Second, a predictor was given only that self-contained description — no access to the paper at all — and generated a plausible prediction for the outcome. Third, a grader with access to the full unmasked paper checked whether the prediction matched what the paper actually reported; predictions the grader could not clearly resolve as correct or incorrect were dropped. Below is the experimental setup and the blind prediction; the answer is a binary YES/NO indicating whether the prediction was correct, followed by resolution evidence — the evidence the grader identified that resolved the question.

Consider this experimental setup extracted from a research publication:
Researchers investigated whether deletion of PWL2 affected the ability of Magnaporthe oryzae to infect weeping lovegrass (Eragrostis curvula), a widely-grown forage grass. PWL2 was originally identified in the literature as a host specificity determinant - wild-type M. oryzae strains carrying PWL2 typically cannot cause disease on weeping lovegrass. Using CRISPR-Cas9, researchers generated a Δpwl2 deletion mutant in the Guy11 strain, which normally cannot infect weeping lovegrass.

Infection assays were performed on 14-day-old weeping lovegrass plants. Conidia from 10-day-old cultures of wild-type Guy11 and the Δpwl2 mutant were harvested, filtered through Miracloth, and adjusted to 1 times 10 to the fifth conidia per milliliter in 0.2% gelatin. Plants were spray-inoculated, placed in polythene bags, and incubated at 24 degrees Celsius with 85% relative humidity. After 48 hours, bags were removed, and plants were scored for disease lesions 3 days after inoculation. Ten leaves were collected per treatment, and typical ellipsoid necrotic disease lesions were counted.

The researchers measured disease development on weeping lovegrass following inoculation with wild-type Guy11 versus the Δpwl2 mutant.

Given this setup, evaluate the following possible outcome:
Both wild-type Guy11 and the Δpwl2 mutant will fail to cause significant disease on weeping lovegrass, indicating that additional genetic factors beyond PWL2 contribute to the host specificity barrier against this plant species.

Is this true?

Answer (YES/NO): NO